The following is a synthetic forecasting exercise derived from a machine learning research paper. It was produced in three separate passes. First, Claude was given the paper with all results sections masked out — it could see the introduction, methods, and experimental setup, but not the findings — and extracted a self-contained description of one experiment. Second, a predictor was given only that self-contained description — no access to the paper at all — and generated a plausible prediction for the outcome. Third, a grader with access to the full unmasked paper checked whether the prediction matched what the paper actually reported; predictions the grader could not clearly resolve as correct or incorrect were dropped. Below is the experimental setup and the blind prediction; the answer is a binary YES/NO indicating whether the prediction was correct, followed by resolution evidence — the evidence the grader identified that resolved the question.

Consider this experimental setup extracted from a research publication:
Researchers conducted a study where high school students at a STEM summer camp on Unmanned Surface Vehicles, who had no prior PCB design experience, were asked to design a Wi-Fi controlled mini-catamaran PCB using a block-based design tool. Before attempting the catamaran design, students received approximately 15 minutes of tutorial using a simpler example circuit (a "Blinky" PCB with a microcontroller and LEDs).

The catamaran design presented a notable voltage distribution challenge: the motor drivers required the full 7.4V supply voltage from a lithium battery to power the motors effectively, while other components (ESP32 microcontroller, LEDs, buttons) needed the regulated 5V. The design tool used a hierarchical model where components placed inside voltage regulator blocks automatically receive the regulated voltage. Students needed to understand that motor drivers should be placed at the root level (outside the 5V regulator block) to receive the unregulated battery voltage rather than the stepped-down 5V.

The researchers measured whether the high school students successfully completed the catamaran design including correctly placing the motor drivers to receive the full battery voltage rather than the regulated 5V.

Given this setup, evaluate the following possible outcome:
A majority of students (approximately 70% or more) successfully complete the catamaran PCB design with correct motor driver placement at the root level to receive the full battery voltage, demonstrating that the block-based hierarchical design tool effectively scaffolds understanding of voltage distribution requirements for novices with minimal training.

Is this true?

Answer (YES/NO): YES